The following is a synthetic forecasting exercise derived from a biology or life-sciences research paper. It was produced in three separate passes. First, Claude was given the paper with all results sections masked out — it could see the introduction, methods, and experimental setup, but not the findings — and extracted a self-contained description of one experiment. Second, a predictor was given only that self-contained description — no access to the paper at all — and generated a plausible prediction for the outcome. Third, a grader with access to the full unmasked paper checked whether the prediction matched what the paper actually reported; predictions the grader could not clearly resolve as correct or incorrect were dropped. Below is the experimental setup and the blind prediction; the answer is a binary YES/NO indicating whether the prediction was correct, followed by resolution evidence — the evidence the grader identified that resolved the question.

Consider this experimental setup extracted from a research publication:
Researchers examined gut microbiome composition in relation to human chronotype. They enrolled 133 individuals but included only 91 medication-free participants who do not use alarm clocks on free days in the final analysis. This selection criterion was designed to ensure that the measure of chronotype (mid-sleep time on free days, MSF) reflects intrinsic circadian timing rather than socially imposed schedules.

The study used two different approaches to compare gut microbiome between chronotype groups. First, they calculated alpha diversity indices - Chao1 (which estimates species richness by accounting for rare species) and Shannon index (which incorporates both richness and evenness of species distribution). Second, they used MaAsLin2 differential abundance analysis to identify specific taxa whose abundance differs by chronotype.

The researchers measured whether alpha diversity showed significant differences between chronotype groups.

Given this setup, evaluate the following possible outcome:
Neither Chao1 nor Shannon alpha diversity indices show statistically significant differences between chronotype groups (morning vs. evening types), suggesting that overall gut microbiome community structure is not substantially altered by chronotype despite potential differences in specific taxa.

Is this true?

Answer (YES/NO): NO